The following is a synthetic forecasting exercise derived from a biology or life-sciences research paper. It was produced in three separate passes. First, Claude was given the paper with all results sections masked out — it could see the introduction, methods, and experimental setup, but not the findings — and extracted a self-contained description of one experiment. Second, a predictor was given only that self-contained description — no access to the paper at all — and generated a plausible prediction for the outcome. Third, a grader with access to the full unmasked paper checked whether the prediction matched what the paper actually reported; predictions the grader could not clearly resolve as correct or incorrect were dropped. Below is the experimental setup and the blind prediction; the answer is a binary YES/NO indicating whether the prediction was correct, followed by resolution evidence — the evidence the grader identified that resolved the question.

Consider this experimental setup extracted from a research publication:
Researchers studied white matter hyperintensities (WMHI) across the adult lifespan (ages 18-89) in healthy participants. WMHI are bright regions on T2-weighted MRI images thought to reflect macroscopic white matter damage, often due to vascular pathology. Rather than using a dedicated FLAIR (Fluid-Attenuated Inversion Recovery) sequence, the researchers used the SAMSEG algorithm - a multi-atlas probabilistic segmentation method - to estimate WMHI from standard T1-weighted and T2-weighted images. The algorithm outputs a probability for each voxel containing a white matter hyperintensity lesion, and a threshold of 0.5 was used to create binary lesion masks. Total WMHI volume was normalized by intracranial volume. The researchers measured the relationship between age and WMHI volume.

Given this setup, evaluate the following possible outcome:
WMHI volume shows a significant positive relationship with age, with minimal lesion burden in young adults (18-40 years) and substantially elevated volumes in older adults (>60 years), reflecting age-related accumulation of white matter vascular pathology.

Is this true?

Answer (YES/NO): YES